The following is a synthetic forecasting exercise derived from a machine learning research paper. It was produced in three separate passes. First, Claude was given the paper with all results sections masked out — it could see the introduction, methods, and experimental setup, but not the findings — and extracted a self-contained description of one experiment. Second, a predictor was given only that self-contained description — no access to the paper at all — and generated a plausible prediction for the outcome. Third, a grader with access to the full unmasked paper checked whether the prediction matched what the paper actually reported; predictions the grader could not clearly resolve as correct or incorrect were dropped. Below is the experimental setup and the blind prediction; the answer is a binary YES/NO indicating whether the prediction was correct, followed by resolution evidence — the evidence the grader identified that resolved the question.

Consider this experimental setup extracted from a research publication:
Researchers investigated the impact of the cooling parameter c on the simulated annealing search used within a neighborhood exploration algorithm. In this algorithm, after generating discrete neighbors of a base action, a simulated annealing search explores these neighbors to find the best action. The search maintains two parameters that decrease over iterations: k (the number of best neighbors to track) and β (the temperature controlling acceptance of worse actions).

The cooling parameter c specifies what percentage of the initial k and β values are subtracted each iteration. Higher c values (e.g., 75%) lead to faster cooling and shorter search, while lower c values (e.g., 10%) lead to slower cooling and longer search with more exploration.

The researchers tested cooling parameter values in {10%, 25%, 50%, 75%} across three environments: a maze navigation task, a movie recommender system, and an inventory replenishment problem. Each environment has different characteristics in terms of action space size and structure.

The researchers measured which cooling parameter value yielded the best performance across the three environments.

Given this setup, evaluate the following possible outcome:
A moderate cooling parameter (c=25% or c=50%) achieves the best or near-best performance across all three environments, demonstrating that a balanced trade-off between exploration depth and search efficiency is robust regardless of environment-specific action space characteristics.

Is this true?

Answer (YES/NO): YES